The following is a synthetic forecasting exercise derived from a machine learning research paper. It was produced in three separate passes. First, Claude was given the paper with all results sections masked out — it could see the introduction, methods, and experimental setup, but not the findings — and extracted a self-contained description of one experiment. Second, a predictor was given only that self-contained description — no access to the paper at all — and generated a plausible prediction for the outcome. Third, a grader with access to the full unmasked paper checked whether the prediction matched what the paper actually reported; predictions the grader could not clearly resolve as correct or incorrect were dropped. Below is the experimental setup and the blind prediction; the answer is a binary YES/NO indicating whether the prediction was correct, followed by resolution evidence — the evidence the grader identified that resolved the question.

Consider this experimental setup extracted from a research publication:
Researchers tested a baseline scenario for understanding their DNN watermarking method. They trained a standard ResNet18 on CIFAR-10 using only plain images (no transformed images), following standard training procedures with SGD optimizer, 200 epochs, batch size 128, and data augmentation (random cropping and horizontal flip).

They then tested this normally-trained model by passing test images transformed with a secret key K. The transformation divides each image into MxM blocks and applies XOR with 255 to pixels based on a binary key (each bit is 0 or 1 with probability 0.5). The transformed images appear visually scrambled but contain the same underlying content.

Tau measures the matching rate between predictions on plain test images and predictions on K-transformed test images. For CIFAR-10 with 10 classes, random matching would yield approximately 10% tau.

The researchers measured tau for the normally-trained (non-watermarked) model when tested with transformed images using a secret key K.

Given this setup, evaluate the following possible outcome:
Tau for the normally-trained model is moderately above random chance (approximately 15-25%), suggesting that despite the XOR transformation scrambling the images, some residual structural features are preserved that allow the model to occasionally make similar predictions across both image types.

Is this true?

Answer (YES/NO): NO